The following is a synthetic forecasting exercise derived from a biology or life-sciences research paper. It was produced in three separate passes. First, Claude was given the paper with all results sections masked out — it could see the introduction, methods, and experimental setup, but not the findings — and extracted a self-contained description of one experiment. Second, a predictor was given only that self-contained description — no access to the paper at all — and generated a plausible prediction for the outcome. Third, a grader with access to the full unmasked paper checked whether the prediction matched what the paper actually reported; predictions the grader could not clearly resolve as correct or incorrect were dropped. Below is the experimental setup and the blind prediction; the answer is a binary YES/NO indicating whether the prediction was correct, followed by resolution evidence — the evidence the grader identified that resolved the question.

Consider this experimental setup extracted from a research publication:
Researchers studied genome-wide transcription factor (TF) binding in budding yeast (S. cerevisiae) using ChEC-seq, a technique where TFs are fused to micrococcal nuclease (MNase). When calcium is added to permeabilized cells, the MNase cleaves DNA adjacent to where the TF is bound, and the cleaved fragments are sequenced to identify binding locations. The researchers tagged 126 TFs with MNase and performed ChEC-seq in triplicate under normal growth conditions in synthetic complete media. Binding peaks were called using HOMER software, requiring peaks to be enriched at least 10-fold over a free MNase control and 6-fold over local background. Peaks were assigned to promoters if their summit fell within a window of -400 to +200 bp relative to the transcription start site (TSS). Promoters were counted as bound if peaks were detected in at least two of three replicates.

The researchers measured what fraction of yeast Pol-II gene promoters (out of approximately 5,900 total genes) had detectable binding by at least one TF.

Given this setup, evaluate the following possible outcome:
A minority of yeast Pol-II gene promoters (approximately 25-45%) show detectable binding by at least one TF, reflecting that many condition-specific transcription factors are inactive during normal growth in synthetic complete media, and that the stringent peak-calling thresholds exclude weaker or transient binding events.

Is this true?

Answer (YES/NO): NO